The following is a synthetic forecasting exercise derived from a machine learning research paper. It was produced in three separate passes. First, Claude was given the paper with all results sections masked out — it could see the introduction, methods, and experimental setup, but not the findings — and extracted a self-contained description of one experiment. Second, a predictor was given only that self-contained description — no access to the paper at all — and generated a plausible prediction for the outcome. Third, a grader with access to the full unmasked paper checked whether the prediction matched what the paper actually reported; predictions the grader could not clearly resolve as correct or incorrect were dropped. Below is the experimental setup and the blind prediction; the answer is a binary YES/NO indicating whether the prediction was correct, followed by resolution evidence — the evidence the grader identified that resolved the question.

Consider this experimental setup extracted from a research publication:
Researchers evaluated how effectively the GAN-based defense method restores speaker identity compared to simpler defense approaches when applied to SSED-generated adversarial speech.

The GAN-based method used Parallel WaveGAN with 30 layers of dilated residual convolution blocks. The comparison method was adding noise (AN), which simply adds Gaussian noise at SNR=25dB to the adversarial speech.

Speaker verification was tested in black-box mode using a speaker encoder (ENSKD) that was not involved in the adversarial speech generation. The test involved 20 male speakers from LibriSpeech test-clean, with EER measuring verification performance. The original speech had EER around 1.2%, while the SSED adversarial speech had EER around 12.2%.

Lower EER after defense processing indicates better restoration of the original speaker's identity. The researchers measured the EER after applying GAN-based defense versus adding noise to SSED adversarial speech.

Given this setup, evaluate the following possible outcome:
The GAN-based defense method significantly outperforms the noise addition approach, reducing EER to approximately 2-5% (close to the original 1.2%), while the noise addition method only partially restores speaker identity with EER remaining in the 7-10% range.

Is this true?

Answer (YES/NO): NO